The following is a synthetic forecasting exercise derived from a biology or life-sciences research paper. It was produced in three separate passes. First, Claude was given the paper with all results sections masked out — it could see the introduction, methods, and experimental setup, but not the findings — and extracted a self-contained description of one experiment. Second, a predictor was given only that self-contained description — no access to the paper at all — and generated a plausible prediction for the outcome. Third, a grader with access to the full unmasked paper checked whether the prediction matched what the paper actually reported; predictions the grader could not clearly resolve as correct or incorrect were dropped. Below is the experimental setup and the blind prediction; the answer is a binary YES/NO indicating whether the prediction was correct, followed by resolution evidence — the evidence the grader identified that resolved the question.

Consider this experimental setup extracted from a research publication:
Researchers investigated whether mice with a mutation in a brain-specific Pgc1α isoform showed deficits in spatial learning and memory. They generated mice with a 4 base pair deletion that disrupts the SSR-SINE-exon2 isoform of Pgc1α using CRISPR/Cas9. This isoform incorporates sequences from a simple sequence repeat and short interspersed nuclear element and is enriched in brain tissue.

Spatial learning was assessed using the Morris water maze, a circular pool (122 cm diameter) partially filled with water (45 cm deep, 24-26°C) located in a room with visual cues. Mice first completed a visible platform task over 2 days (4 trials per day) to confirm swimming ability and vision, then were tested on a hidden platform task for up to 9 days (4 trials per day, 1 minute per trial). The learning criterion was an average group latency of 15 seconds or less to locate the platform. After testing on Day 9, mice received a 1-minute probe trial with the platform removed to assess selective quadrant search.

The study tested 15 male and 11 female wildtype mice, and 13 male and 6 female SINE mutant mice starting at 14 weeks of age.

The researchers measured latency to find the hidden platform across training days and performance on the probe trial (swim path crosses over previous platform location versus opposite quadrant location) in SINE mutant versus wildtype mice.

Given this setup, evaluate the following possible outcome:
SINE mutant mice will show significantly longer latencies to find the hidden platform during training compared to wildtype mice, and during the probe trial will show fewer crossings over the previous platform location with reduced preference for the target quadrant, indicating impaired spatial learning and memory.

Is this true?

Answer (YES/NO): NO